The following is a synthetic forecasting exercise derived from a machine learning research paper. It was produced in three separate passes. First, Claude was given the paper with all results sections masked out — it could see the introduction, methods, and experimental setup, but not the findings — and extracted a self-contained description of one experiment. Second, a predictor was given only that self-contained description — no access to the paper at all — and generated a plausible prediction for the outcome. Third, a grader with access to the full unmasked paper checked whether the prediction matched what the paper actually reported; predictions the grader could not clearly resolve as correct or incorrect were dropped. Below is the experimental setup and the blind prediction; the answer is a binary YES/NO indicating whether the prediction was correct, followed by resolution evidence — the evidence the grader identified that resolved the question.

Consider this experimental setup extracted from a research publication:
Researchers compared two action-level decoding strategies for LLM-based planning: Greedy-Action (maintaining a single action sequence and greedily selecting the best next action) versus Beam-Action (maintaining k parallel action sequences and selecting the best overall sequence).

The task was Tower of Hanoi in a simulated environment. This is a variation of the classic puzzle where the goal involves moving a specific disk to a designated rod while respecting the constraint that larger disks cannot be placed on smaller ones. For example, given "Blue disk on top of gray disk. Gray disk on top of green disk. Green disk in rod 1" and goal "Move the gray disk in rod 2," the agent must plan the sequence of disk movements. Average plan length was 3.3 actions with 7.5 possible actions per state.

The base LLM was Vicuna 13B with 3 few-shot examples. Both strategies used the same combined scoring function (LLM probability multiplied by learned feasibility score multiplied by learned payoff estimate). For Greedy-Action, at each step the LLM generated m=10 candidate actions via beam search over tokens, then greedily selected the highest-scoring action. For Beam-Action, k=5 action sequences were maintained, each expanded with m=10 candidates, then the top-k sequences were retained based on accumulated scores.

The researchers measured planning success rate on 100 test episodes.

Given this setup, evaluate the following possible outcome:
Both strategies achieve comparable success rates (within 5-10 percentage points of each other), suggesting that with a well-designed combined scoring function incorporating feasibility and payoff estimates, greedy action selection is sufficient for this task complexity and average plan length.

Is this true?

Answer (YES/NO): NO